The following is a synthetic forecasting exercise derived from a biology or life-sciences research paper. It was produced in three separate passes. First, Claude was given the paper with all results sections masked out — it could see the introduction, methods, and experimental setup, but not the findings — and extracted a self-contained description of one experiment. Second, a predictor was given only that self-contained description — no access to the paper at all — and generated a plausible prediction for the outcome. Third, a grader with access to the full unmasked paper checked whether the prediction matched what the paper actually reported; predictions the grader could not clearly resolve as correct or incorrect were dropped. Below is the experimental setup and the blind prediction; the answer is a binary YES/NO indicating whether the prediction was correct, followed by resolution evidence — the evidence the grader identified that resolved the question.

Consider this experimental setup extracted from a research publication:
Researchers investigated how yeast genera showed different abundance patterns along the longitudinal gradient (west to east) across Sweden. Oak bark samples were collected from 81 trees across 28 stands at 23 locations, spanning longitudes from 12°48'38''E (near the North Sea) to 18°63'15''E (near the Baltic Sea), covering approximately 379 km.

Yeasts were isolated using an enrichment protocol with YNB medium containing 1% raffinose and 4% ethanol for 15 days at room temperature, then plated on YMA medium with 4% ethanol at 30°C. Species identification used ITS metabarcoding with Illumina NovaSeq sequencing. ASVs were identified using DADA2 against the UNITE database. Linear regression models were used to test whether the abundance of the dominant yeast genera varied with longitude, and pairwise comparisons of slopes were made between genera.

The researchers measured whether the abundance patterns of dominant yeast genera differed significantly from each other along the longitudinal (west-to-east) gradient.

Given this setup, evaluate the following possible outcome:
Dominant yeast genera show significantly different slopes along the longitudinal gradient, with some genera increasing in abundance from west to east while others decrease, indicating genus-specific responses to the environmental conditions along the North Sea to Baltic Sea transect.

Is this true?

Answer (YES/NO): NO